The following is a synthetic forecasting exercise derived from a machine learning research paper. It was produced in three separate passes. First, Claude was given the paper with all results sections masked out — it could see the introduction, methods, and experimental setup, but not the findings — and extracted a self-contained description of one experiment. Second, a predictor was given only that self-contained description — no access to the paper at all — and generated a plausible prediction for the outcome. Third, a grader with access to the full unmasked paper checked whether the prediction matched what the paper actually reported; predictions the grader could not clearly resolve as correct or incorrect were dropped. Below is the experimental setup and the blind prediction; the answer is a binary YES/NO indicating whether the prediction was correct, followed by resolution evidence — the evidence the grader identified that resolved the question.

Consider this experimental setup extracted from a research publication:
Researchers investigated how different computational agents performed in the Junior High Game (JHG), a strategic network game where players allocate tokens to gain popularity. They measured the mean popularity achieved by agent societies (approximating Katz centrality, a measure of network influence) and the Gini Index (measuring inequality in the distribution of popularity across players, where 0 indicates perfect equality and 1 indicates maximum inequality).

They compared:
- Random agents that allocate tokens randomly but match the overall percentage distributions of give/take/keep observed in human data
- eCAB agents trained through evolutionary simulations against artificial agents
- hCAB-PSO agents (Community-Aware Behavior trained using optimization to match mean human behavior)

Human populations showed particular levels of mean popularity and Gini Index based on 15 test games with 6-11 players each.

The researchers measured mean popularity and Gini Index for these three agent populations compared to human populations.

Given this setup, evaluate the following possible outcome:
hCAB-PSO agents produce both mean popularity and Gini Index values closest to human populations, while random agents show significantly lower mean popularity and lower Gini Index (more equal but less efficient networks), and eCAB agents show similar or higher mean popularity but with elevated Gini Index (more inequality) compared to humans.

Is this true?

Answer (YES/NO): NO